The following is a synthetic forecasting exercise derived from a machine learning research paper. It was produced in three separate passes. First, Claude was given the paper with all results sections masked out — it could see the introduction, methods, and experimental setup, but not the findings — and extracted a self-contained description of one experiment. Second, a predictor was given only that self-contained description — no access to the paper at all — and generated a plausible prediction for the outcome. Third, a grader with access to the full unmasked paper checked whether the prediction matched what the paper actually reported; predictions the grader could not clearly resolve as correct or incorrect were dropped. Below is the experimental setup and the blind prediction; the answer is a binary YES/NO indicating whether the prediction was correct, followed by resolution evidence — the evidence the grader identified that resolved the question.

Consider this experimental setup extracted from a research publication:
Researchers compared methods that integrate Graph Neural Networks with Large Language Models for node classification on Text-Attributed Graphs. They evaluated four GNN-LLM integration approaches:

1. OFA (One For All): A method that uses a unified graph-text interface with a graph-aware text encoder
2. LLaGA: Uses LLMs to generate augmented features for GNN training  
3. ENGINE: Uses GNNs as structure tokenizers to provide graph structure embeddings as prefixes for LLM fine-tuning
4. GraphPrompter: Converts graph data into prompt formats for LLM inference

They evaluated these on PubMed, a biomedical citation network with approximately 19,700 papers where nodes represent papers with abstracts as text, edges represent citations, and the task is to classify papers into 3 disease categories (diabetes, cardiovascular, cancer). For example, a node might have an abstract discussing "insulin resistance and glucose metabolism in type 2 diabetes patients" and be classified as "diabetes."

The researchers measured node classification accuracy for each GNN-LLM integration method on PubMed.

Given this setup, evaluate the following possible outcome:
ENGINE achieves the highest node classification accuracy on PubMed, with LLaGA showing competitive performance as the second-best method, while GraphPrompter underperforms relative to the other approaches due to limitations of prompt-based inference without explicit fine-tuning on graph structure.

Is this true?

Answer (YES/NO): NO